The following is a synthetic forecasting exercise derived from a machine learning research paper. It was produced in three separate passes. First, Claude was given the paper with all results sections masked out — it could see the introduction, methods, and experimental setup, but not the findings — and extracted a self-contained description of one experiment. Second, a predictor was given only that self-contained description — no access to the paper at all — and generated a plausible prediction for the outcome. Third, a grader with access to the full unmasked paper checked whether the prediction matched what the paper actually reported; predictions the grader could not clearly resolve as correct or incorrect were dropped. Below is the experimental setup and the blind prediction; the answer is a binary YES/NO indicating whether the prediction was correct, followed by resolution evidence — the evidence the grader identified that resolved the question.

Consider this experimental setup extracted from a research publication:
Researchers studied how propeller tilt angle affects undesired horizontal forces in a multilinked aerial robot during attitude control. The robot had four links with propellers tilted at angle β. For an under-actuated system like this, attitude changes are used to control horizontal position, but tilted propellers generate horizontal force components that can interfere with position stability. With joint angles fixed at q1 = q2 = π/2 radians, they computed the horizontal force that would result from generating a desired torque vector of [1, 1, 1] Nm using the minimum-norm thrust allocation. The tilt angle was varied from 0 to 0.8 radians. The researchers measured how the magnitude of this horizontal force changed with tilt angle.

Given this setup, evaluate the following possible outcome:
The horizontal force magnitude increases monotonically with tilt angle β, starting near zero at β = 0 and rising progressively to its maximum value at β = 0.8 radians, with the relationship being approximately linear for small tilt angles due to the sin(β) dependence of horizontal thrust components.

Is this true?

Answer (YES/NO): NO